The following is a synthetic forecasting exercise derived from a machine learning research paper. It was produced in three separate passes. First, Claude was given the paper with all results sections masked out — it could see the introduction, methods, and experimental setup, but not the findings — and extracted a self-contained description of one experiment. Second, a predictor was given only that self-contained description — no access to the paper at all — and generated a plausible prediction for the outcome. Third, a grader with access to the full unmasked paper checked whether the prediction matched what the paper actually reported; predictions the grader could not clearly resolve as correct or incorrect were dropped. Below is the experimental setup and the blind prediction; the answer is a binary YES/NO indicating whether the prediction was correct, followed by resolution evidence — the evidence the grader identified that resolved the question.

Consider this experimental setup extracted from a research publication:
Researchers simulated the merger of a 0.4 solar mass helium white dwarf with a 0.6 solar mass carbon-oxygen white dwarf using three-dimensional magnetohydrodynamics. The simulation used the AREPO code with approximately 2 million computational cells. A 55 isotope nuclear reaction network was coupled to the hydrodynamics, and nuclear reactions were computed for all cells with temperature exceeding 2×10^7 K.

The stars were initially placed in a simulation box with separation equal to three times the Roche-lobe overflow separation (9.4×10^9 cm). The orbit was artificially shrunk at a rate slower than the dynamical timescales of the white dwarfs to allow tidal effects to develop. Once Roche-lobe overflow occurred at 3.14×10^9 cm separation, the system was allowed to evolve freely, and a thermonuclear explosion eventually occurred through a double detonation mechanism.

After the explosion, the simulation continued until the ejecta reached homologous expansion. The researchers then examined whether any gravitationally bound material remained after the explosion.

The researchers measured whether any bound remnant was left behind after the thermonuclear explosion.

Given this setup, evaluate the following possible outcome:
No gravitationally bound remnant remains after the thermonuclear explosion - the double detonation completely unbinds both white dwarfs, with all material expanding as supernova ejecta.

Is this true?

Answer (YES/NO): YES